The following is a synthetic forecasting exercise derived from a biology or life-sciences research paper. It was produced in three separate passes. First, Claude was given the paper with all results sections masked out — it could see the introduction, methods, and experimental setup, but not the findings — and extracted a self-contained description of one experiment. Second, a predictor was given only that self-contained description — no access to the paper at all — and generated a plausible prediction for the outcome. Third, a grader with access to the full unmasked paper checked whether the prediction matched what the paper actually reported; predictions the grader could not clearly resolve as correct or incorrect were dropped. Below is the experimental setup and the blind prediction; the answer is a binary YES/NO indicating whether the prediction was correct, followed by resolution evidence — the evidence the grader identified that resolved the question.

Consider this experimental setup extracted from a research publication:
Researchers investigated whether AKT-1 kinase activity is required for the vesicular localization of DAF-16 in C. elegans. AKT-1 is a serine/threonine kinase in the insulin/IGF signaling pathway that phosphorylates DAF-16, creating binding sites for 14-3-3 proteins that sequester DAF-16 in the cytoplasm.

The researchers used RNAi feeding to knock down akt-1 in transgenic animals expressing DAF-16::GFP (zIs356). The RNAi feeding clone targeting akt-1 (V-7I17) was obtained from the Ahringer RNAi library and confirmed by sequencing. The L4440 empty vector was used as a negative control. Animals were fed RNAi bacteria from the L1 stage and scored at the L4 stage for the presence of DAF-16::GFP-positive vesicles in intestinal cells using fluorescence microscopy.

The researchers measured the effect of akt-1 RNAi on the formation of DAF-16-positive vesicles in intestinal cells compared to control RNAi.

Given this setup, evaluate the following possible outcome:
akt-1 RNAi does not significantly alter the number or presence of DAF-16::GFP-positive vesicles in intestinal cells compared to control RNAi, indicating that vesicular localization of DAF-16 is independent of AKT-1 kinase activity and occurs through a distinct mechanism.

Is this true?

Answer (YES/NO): NO